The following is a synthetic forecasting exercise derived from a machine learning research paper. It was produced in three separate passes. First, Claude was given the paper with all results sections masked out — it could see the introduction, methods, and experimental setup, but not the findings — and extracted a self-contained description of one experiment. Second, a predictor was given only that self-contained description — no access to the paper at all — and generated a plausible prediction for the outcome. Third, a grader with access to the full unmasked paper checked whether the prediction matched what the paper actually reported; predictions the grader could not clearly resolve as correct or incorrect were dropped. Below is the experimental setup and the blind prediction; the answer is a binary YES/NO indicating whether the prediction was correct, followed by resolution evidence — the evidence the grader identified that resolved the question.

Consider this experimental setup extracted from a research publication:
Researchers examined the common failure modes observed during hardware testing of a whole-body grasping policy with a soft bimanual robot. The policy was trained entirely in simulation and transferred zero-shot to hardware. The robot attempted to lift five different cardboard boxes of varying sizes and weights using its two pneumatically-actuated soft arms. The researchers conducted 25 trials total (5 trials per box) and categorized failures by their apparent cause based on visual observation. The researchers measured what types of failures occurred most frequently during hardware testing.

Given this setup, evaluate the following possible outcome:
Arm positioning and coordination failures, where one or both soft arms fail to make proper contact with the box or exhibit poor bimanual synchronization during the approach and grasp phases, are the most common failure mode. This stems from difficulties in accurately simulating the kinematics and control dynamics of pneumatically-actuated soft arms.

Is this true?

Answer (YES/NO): NO